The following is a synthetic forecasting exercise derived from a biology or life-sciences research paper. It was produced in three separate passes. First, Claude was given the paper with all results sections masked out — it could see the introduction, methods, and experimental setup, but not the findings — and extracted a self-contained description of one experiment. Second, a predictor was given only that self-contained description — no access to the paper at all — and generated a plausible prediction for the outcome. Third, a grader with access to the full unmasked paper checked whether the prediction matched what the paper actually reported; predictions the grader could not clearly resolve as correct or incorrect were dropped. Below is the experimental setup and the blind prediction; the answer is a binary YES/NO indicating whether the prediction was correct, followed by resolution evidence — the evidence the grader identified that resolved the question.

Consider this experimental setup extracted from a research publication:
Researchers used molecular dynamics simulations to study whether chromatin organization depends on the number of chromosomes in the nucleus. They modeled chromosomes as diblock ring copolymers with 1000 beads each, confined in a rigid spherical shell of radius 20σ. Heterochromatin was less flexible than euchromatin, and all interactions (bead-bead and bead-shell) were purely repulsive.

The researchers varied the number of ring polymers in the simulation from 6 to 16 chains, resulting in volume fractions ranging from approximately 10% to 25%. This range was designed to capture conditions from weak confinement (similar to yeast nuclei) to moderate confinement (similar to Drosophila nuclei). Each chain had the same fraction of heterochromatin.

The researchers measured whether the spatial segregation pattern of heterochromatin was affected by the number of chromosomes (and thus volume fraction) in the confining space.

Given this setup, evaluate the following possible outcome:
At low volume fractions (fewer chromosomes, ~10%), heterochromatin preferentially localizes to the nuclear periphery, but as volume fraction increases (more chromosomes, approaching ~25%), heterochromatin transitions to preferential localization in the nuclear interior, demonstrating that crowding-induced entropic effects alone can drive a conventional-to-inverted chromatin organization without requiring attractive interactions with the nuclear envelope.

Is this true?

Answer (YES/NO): NO